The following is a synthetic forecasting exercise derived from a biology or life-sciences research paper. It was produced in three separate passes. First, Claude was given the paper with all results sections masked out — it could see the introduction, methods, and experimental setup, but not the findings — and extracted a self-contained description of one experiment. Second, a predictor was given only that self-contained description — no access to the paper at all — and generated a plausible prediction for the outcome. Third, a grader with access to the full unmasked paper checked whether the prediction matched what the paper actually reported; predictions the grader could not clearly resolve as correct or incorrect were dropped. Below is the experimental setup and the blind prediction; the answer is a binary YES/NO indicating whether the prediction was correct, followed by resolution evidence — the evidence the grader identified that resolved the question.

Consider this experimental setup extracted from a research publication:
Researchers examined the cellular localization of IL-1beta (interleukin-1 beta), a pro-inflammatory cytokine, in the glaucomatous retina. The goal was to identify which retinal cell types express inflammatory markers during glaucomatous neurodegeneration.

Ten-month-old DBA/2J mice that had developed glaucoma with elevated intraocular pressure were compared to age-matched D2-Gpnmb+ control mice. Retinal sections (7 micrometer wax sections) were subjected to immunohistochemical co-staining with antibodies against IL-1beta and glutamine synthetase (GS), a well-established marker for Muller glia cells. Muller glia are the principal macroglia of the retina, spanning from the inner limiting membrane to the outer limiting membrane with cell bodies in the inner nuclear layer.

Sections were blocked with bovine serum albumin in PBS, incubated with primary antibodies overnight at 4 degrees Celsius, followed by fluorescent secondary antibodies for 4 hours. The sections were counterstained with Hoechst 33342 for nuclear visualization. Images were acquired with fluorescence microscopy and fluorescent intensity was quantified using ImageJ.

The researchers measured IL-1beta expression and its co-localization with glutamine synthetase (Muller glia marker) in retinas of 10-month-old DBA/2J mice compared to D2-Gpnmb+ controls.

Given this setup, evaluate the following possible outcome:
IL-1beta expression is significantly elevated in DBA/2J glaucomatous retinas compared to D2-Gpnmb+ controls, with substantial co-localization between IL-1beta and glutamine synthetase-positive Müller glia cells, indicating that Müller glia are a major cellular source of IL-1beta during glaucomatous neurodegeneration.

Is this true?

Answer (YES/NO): YES